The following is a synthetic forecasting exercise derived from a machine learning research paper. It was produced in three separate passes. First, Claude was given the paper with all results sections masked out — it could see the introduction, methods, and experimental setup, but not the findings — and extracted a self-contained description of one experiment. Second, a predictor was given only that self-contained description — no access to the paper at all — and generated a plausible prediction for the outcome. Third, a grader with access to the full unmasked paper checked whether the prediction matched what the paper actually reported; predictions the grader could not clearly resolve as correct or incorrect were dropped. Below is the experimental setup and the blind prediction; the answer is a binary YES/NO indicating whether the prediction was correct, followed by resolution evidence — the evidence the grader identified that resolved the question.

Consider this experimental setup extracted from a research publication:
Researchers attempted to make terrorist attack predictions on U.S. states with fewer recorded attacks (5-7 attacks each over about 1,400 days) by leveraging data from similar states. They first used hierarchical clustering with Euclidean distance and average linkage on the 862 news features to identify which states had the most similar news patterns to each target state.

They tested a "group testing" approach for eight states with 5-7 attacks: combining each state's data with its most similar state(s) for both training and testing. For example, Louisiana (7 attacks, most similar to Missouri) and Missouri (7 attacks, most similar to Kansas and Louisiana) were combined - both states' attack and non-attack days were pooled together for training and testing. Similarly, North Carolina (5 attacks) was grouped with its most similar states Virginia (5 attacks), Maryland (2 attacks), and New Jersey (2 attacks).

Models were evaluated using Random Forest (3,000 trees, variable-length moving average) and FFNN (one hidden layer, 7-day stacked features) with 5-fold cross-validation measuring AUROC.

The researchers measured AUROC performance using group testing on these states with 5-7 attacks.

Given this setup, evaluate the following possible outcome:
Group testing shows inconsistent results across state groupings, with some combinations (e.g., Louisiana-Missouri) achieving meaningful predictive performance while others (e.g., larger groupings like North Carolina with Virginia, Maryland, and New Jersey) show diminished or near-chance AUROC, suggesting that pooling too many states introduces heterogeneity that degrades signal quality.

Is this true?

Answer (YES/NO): NO